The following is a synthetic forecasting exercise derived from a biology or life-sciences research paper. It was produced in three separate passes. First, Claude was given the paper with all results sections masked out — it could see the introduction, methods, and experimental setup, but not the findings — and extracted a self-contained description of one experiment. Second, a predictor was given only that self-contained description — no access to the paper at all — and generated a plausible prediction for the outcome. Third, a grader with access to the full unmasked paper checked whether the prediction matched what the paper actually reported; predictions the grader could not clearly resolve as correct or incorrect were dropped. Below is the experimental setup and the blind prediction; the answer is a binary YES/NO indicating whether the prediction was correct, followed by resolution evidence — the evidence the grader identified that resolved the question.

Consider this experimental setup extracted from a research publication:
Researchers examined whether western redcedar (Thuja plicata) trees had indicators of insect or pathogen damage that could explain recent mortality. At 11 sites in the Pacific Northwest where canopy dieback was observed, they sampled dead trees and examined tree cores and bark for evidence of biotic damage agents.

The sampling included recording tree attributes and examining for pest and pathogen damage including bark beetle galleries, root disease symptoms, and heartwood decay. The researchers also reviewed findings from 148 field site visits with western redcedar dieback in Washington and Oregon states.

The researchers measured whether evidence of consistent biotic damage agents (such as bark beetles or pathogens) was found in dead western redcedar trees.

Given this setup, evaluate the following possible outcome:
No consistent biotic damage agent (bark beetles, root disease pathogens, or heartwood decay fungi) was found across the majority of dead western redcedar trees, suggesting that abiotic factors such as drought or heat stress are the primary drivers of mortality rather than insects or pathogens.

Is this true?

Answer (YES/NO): YES